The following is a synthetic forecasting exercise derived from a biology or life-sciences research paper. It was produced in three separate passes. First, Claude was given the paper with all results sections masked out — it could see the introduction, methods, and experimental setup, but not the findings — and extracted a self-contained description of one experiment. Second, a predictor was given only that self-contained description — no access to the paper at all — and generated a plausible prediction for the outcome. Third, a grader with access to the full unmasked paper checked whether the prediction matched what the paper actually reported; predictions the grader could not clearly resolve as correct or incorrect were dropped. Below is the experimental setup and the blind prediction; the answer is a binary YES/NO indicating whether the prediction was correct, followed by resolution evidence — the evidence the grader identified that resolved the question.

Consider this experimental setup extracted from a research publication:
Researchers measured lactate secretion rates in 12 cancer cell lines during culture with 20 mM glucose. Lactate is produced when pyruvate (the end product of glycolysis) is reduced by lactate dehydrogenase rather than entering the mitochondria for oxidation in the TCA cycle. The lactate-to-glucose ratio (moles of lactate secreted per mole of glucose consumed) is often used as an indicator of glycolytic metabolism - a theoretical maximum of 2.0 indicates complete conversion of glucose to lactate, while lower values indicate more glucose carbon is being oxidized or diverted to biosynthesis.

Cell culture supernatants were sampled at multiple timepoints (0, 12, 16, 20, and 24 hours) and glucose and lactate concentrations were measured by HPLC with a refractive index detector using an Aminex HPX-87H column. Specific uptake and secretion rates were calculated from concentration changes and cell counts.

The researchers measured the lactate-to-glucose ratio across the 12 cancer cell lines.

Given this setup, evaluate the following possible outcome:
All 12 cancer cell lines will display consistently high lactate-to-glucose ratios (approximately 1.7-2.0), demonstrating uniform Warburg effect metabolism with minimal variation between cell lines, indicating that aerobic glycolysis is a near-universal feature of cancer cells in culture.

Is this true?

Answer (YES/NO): NO